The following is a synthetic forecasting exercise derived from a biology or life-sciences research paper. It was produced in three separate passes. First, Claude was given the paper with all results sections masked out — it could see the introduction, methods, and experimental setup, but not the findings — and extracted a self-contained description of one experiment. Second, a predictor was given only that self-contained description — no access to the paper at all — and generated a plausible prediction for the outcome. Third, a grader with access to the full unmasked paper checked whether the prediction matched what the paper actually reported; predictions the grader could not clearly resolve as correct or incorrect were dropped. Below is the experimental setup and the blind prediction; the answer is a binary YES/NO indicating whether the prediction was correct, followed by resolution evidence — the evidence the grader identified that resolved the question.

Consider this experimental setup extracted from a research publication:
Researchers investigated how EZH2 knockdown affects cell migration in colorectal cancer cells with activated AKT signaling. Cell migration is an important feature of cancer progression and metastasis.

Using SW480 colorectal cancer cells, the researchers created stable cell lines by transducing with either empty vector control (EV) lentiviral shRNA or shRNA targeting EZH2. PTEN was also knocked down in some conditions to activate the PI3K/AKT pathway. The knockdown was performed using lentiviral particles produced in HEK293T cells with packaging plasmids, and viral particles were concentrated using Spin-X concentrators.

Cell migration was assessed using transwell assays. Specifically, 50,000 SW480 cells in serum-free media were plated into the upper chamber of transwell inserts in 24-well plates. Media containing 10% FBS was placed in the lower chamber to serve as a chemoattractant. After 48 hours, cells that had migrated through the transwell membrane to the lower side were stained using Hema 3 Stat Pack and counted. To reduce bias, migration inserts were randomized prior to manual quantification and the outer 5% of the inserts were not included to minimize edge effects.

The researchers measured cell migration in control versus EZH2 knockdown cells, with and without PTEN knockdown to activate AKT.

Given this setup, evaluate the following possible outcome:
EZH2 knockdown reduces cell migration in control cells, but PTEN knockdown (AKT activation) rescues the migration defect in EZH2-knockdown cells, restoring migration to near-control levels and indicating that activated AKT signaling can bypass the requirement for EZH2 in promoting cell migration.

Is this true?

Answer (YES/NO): NO